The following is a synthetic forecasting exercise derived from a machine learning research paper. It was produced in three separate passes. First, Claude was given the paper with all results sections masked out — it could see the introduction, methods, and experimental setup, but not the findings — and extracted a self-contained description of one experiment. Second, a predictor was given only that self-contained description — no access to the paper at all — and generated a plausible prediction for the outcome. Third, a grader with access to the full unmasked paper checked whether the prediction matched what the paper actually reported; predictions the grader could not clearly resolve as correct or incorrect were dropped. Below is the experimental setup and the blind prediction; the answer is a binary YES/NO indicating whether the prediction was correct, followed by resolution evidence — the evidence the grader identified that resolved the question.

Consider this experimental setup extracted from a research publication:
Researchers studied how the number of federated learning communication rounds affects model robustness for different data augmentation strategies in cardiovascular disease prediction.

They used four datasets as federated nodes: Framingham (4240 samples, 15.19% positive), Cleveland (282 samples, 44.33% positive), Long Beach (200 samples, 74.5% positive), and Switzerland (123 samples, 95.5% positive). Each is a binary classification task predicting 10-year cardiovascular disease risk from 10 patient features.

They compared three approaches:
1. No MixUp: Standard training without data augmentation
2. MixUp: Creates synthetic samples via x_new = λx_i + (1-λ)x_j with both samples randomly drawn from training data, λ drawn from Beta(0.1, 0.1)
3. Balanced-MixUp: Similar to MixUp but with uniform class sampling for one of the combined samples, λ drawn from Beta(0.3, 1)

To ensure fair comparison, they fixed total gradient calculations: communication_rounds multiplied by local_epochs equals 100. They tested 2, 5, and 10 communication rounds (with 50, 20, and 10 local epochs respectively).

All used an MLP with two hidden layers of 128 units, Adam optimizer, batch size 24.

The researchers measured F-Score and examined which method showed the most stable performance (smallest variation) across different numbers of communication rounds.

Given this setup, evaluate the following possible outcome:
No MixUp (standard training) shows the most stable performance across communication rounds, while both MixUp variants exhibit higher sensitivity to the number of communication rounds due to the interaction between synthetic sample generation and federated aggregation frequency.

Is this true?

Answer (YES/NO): NO